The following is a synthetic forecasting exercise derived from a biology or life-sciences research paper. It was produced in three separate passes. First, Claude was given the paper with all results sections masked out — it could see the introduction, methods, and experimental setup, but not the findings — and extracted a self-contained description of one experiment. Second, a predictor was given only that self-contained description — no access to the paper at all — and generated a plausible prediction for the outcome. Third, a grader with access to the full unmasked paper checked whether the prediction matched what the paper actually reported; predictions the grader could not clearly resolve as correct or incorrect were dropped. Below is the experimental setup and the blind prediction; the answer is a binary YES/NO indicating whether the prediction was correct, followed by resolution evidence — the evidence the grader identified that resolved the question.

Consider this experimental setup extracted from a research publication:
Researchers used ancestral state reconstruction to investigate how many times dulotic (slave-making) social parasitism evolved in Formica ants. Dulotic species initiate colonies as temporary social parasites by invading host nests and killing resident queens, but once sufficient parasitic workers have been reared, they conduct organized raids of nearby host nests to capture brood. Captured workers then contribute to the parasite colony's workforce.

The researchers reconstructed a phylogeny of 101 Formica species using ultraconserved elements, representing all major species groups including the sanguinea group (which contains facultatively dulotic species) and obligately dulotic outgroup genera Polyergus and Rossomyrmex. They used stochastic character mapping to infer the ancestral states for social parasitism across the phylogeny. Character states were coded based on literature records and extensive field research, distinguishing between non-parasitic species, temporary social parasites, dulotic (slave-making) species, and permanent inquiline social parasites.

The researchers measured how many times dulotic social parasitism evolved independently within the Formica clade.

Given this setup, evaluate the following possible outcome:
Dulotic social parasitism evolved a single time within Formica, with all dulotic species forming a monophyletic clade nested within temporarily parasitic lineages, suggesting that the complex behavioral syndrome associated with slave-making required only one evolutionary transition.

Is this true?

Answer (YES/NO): YES